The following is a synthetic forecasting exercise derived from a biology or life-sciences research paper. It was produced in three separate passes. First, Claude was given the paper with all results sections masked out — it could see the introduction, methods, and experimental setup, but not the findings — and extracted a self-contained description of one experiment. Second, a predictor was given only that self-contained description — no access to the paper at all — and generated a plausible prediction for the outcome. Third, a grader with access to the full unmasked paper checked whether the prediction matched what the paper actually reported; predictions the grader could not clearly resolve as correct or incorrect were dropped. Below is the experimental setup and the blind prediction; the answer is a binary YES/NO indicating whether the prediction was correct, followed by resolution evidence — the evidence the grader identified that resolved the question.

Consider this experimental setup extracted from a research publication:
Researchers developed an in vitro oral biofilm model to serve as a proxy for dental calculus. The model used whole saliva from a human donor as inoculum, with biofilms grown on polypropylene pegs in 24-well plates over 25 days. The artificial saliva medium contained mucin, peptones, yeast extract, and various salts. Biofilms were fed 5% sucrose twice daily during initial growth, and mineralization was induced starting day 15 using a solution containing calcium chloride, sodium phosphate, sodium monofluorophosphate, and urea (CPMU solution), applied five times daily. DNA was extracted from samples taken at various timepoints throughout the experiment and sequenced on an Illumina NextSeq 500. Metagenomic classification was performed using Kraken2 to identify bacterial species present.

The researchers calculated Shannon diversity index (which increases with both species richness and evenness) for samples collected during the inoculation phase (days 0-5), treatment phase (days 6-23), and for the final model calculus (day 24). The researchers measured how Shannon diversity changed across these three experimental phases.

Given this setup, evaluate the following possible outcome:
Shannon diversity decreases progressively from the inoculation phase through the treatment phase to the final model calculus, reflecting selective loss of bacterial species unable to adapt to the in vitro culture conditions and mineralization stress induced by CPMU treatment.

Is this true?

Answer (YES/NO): NO